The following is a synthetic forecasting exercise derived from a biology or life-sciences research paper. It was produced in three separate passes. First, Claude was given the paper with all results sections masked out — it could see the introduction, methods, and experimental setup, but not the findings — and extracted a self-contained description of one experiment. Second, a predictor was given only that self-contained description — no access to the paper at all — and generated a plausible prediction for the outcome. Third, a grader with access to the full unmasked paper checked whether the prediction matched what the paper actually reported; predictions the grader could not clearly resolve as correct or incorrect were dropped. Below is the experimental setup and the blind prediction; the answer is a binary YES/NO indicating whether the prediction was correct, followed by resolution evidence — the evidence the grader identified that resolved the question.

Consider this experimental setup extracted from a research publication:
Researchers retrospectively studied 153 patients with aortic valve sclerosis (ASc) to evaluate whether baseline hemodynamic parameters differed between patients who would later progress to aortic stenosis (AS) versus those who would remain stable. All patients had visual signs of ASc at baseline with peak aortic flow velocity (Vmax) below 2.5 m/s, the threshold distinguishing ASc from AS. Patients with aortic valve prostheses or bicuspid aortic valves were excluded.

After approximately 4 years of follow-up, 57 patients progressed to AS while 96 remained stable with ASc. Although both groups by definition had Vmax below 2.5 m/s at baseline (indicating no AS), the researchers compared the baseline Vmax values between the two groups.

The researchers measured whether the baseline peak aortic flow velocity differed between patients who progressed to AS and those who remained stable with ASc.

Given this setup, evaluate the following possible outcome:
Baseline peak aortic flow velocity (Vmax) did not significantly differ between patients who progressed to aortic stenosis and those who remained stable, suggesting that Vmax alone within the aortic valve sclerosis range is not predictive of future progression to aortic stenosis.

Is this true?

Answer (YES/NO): NO